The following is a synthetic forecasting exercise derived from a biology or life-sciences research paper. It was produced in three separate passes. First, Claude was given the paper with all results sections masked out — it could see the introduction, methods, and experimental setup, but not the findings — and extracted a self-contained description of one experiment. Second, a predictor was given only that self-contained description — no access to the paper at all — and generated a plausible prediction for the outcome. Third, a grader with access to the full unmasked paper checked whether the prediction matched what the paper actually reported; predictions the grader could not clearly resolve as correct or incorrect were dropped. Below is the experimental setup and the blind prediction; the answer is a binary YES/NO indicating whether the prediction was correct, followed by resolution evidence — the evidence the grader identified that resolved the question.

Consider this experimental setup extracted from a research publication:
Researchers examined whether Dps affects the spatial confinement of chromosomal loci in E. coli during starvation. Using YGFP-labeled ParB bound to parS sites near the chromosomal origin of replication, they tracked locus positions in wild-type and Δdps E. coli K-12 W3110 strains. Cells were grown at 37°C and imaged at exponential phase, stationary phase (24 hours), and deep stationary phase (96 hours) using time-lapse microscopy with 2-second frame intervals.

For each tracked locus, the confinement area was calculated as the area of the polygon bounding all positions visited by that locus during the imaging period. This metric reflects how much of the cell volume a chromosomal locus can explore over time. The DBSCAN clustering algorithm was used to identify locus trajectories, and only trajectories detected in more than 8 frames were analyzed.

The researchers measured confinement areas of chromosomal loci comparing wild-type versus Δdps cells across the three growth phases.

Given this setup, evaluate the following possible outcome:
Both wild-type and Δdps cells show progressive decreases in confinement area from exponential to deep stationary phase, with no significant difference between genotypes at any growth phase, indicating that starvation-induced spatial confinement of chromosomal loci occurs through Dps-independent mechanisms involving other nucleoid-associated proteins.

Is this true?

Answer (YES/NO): NO